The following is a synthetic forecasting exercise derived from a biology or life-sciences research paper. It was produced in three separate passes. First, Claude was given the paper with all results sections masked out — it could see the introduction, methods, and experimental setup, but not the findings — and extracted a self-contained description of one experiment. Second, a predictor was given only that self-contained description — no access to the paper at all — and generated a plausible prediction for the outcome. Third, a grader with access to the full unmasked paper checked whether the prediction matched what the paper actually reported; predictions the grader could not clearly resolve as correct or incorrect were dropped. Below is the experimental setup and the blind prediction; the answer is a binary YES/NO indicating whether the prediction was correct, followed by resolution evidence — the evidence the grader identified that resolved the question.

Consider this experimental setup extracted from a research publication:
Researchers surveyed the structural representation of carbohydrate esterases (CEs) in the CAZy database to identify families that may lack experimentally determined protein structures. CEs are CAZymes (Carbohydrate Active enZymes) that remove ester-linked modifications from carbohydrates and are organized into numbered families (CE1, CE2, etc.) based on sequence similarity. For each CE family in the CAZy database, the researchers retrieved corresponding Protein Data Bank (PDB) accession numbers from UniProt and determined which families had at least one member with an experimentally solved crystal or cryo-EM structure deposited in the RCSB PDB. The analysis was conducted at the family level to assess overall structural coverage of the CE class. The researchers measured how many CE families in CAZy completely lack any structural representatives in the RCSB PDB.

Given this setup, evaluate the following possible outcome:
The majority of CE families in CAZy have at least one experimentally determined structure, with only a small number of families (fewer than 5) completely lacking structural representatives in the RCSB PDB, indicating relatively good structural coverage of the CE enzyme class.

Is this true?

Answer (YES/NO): YES